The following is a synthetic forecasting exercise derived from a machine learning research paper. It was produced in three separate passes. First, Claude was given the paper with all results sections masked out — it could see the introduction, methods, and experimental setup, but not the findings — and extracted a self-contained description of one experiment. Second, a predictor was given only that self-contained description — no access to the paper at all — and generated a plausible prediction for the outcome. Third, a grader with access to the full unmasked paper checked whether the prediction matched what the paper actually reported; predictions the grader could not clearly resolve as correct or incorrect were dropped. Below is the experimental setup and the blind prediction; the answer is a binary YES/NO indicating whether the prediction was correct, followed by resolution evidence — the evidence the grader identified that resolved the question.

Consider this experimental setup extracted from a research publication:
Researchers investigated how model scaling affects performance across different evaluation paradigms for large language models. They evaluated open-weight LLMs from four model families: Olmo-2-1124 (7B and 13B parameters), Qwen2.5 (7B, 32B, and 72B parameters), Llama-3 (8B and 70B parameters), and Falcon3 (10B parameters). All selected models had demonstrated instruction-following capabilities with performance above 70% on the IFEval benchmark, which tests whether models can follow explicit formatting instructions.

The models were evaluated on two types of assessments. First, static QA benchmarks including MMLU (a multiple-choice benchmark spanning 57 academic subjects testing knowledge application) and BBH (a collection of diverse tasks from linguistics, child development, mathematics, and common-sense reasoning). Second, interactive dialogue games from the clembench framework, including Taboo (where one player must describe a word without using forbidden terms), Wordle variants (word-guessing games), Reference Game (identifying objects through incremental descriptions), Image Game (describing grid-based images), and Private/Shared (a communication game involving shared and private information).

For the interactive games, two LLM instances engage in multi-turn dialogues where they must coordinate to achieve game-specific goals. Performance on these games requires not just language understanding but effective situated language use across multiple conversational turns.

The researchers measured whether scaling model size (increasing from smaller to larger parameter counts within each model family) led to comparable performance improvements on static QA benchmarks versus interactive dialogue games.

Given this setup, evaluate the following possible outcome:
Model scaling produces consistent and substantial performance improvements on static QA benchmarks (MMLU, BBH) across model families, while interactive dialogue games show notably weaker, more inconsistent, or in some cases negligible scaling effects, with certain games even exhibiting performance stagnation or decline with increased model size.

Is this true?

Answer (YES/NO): NO